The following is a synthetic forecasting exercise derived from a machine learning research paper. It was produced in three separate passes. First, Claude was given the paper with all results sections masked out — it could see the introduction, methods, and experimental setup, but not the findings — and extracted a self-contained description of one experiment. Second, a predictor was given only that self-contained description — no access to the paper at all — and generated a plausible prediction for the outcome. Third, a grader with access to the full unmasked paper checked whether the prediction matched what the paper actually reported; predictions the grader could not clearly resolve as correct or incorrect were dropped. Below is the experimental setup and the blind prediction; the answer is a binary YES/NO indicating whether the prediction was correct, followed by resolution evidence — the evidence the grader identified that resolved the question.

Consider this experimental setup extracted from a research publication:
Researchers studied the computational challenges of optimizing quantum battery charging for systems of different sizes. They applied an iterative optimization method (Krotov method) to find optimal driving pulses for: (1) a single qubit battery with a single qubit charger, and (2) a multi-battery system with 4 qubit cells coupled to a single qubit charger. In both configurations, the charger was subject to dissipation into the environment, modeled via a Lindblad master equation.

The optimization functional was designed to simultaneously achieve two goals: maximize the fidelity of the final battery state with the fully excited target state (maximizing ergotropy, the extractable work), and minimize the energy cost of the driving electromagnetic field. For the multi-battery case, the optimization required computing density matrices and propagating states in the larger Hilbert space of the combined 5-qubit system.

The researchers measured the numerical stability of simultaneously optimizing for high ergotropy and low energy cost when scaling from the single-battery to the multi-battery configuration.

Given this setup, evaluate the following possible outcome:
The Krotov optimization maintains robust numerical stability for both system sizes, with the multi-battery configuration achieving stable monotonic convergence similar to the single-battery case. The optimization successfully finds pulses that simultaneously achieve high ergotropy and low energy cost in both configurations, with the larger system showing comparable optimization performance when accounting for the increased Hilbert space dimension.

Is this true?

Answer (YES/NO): NO